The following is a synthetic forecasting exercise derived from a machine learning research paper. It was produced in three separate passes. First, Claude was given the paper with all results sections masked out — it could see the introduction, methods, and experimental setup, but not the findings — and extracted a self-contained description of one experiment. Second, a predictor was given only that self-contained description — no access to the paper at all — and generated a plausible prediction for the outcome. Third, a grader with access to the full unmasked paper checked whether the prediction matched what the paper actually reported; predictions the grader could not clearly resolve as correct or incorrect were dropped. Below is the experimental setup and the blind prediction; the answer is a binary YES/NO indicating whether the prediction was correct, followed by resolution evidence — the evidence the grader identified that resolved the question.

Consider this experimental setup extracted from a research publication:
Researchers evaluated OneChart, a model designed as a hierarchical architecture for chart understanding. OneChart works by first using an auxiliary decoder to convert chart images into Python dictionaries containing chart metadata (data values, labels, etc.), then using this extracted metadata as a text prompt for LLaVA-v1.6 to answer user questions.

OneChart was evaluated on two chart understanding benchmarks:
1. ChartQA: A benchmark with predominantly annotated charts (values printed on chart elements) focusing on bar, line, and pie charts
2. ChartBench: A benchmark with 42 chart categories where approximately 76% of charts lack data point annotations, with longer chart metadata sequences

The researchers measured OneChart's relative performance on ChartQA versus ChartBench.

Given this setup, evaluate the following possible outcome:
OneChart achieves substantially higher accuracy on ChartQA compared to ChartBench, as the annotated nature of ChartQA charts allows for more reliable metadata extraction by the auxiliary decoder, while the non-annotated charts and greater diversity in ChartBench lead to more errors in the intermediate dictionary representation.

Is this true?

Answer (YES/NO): YES